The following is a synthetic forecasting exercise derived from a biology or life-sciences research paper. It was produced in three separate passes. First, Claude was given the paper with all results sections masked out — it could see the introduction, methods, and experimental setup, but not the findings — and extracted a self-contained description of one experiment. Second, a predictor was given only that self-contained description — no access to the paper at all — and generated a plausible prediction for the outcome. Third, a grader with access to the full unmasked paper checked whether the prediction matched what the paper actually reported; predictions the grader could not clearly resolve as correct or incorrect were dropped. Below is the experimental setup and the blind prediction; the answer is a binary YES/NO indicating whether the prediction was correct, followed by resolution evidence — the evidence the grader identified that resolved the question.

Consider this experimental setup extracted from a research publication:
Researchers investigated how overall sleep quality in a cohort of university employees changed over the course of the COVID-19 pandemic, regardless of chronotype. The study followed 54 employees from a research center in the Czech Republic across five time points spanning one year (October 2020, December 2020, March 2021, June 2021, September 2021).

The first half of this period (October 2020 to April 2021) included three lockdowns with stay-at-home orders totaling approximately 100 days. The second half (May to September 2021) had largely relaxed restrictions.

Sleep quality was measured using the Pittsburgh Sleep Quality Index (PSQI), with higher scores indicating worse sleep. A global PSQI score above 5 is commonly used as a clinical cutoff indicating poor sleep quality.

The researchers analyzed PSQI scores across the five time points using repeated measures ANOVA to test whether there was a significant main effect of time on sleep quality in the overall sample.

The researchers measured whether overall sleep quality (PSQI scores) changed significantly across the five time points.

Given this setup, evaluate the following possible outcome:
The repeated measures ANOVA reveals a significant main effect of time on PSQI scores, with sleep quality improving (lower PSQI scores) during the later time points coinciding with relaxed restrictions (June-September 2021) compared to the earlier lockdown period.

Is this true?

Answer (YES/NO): YES